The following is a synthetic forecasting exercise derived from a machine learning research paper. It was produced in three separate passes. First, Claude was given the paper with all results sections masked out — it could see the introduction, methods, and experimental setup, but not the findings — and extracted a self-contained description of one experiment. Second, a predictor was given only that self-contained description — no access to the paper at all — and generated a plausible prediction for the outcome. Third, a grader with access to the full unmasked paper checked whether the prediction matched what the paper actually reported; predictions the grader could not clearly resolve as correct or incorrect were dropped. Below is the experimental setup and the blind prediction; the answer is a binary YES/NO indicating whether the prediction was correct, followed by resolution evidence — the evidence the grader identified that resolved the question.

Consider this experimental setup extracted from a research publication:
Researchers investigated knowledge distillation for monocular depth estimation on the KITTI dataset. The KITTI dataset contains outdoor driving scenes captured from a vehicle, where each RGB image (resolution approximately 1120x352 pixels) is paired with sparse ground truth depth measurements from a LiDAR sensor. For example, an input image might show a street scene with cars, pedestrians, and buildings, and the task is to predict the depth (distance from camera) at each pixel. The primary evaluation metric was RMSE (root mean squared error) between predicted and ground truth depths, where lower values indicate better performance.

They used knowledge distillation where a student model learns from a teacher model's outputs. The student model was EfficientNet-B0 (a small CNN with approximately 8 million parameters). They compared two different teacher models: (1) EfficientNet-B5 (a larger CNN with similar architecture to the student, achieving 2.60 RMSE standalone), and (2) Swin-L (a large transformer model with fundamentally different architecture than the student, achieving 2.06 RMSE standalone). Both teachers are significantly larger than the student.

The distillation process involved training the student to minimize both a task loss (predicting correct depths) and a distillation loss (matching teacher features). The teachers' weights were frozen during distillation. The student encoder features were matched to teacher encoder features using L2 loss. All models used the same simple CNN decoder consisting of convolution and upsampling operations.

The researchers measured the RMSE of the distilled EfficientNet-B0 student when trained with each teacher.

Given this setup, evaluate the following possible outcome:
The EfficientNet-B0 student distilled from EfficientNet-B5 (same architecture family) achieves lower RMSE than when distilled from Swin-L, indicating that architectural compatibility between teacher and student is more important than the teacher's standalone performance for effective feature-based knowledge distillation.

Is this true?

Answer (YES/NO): YES